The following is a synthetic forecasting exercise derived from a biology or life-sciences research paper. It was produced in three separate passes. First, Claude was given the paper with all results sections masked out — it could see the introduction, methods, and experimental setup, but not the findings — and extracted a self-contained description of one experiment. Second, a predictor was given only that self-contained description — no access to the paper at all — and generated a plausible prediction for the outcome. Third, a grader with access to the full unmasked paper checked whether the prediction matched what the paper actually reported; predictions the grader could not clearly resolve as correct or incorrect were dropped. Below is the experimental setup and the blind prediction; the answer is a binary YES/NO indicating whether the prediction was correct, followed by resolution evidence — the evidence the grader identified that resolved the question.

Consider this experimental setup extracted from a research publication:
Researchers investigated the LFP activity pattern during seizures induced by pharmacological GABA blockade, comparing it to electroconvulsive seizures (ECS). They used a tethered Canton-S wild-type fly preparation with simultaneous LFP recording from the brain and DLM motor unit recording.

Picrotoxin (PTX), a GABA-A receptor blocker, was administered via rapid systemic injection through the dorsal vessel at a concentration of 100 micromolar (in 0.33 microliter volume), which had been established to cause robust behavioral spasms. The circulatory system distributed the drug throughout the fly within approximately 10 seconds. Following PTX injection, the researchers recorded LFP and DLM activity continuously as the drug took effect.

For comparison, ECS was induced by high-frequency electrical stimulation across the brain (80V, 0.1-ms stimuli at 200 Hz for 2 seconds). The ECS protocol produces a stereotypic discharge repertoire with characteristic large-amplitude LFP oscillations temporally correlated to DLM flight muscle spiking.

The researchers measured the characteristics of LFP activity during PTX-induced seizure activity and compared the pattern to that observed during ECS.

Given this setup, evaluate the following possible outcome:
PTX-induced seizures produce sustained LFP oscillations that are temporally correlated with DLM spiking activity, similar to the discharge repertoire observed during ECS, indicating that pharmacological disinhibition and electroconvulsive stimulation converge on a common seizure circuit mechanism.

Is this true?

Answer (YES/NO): NO